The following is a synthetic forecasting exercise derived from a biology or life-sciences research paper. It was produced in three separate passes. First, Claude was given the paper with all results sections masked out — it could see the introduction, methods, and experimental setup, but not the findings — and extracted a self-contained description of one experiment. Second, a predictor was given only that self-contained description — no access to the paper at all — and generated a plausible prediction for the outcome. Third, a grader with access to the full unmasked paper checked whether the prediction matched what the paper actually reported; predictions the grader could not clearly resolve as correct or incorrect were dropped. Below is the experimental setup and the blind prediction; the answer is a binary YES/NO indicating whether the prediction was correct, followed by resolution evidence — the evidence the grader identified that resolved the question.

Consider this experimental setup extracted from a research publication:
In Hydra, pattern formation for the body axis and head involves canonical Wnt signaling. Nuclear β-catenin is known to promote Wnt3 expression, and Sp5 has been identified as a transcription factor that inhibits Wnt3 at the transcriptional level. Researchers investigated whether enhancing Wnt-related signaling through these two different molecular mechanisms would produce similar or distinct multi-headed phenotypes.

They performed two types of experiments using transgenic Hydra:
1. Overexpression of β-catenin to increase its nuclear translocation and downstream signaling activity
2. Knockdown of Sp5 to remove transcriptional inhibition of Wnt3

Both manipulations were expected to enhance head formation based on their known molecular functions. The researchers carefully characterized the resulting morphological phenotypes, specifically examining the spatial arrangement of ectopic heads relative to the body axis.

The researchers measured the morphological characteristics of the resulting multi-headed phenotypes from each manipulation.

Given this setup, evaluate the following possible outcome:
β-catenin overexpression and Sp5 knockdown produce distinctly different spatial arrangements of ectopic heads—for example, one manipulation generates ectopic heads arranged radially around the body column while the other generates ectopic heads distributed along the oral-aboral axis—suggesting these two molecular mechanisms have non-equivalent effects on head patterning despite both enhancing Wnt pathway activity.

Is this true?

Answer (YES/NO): YES